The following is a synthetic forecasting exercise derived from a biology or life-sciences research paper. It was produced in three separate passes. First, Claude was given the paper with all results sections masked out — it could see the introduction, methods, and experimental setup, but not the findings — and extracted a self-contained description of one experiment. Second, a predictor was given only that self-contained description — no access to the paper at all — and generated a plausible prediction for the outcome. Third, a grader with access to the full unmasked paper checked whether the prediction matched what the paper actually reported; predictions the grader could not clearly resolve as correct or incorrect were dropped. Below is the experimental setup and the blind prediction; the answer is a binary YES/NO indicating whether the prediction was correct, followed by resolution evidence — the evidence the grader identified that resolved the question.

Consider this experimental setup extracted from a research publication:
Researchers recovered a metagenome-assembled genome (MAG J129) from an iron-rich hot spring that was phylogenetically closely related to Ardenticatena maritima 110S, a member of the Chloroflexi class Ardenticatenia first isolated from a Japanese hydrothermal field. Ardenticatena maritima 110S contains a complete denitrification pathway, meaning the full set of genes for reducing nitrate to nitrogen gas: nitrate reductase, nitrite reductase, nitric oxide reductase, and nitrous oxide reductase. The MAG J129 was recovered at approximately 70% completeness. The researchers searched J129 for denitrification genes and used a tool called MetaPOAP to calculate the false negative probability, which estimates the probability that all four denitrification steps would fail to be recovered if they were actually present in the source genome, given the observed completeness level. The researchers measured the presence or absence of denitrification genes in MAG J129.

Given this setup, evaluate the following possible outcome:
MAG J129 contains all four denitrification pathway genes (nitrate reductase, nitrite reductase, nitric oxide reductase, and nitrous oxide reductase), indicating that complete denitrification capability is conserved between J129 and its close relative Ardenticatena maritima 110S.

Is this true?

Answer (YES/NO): NO